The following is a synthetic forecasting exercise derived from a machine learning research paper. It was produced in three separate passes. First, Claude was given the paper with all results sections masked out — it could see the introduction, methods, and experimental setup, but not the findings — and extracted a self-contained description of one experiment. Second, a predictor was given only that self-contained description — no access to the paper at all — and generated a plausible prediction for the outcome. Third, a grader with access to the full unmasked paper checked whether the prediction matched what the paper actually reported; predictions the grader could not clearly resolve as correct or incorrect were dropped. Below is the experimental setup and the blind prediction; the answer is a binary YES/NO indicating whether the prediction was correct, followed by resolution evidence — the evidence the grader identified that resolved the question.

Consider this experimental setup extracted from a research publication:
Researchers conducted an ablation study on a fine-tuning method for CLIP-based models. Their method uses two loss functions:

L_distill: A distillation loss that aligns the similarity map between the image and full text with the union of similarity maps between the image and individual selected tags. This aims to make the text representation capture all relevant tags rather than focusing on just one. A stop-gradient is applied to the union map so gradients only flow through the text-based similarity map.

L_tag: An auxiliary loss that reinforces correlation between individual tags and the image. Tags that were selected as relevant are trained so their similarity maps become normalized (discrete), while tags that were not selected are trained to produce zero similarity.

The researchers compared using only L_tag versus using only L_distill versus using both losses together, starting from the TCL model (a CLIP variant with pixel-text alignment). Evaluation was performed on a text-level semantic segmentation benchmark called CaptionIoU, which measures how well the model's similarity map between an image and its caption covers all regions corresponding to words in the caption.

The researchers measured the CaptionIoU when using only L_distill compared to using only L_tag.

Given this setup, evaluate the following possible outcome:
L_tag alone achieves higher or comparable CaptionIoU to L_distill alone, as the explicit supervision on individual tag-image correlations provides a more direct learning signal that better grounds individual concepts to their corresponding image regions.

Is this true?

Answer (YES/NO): NO